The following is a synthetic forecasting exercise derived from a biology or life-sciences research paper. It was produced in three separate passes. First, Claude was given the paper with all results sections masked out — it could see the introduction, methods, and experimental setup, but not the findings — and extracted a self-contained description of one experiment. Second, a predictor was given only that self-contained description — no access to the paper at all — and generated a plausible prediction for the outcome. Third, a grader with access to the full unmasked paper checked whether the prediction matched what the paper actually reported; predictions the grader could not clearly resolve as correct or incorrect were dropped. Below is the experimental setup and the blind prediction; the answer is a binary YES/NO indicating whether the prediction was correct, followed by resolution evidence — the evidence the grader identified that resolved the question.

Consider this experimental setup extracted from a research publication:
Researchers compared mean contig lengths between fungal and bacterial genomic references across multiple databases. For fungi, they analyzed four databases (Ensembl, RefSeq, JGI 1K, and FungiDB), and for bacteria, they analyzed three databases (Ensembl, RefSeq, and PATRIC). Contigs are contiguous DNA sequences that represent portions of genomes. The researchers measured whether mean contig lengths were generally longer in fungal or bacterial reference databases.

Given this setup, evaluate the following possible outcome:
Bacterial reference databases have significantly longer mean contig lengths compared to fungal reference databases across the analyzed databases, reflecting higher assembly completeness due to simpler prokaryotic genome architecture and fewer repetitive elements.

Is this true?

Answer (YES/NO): NO